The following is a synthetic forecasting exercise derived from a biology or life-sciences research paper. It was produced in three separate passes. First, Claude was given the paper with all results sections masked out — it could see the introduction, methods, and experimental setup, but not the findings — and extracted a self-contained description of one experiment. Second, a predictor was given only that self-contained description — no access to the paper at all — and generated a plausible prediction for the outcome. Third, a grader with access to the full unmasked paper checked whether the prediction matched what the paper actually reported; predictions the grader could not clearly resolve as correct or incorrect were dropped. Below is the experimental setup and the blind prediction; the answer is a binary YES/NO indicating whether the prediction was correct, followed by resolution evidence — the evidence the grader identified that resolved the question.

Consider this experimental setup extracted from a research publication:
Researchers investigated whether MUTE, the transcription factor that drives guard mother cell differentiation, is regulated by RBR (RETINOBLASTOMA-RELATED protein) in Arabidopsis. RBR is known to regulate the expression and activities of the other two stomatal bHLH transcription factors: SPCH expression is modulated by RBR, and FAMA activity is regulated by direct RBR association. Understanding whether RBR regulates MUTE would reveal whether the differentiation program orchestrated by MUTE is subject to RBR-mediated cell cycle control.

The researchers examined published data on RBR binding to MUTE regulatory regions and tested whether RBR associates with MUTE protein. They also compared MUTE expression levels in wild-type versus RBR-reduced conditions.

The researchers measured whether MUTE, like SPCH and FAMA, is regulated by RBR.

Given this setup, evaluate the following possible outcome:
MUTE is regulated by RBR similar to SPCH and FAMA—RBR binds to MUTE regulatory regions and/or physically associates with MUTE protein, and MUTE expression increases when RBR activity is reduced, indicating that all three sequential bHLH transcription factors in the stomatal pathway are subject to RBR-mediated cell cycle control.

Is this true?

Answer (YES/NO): NO